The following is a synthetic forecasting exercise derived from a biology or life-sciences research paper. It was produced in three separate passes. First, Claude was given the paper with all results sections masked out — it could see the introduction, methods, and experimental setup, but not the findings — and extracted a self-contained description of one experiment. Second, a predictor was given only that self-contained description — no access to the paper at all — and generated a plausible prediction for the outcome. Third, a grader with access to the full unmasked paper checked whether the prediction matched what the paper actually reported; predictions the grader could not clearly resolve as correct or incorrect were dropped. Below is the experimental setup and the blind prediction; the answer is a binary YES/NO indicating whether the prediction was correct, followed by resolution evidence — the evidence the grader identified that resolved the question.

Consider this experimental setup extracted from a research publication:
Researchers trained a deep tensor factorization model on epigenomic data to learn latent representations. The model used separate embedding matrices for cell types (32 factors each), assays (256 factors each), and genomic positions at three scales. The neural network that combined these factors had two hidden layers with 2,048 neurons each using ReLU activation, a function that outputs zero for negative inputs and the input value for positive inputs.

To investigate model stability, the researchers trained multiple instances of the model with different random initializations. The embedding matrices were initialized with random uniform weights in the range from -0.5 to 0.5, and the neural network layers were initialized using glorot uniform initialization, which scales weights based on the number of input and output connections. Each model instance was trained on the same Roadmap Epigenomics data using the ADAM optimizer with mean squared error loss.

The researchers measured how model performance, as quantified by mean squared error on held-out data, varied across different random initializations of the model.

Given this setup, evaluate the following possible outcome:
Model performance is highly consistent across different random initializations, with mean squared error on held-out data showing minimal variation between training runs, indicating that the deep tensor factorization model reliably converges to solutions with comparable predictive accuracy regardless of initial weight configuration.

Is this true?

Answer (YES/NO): YES